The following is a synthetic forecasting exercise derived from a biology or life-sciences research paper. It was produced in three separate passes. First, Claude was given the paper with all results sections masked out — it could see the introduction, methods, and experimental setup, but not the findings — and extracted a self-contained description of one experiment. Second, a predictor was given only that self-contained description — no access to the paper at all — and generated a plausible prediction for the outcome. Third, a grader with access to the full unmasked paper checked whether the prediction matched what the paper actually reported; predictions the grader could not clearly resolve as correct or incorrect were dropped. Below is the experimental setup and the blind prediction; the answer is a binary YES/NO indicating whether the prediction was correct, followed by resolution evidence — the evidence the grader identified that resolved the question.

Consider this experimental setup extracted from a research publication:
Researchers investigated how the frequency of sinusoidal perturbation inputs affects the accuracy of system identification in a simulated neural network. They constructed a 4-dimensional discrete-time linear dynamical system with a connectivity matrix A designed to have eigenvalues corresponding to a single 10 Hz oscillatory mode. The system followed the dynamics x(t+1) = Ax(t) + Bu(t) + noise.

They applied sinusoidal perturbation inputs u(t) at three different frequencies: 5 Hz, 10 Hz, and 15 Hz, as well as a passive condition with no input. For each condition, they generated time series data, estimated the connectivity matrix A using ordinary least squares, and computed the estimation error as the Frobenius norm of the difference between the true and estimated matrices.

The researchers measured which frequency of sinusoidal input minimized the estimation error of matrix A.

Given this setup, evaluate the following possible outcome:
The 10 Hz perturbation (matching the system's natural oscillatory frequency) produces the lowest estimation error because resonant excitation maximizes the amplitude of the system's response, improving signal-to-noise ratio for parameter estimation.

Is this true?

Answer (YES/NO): YES